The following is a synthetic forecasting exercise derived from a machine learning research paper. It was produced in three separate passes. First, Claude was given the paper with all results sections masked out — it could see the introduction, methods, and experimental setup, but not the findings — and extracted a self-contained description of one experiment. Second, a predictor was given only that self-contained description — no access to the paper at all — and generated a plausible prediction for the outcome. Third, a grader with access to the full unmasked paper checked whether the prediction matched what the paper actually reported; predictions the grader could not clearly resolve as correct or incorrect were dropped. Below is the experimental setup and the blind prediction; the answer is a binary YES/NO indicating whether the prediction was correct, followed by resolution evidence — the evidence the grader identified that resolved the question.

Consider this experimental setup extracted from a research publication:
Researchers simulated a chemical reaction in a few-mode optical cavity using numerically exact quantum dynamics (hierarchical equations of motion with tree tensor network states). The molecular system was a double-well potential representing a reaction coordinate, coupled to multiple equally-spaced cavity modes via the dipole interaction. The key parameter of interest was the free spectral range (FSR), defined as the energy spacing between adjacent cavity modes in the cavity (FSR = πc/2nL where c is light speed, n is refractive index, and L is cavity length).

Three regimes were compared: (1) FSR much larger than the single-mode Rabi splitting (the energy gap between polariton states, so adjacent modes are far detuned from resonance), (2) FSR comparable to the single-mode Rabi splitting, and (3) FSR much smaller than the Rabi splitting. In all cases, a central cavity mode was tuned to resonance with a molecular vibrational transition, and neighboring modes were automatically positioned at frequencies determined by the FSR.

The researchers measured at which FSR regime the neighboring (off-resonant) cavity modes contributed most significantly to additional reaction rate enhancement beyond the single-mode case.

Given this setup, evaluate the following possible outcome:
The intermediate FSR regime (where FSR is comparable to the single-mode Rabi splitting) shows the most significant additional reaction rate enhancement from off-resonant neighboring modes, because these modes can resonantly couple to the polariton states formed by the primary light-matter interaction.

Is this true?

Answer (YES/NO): YES